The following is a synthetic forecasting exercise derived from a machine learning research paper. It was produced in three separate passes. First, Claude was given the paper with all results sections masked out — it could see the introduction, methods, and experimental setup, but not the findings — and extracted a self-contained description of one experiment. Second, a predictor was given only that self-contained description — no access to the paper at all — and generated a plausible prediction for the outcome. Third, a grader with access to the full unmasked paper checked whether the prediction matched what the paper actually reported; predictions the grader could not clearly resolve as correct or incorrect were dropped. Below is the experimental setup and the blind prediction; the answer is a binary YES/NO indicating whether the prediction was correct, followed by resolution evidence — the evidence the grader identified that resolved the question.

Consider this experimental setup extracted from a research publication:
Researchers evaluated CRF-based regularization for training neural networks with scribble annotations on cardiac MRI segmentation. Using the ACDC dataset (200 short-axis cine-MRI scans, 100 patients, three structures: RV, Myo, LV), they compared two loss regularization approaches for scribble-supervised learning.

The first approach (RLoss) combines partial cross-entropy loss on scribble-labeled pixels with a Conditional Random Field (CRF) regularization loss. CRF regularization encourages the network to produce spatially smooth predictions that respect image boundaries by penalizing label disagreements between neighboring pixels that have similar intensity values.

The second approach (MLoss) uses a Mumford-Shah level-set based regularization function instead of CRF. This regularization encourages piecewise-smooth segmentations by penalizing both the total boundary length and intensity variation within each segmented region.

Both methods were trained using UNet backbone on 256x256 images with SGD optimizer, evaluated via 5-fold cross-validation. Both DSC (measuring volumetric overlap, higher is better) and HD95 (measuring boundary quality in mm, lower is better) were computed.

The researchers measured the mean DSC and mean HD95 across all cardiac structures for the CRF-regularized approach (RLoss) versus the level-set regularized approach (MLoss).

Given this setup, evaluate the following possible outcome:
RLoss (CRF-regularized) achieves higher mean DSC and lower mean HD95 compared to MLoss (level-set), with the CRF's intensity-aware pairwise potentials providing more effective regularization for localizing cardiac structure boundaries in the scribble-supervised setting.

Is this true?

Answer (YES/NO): YES